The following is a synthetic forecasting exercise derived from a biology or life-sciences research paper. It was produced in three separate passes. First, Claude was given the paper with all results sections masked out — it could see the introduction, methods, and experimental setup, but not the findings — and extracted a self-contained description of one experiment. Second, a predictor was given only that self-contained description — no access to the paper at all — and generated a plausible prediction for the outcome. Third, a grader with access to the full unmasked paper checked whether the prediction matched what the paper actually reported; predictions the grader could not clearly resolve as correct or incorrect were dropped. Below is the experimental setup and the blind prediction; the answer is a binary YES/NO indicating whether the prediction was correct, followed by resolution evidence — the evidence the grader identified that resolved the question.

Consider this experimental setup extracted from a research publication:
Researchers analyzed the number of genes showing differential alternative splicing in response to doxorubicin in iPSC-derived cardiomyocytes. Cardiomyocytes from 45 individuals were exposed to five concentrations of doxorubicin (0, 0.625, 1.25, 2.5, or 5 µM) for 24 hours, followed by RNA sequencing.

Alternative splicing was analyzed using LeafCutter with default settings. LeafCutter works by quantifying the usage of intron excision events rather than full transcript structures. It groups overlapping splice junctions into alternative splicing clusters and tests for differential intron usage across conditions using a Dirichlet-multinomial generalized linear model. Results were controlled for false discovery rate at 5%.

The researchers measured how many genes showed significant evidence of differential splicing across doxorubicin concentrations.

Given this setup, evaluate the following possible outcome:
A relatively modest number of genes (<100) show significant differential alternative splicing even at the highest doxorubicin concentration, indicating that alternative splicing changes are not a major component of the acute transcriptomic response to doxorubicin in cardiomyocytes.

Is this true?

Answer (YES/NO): NO